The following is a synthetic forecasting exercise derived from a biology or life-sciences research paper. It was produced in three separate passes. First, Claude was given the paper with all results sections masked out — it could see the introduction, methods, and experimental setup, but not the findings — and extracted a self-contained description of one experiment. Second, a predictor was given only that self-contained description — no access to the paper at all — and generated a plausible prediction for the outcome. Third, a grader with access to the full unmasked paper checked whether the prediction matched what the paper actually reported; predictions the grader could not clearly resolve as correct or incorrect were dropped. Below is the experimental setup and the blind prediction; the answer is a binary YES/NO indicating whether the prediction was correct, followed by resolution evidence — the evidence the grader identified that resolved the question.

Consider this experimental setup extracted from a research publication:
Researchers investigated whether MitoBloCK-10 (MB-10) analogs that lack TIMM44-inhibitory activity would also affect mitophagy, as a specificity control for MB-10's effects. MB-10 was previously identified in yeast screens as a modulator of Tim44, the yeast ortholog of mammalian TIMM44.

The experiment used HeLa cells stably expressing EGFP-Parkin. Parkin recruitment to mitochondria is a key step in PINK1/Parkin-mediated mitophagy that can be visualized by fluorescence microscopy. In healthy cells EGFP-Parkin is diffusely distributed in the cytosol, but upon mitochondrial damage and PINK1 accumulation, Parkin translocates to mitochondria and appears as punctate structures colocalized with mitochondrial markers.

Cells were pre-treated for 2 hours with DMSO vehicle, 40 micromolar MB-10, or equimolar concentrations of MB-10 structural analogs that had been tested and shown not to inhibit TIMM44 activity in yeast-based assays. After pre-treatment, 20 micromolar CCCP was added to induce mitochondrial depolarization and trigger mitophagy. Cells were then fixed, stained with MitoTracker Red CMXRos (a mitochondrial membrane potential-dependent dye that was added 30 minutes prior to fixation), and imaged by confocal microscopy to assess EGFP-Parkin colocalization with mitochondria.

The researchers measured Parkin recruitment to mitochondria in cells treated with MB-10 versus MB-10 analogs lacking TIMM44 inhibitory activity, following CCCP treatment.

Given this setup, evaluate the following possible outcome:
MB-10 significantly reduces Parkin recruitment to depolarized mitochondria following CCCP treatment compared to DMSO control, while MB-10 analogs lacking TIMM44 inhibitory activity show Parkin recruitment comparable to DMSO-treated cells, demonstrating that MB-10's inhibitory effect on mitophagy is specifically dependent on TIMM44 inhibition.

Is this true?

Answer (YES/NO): YES